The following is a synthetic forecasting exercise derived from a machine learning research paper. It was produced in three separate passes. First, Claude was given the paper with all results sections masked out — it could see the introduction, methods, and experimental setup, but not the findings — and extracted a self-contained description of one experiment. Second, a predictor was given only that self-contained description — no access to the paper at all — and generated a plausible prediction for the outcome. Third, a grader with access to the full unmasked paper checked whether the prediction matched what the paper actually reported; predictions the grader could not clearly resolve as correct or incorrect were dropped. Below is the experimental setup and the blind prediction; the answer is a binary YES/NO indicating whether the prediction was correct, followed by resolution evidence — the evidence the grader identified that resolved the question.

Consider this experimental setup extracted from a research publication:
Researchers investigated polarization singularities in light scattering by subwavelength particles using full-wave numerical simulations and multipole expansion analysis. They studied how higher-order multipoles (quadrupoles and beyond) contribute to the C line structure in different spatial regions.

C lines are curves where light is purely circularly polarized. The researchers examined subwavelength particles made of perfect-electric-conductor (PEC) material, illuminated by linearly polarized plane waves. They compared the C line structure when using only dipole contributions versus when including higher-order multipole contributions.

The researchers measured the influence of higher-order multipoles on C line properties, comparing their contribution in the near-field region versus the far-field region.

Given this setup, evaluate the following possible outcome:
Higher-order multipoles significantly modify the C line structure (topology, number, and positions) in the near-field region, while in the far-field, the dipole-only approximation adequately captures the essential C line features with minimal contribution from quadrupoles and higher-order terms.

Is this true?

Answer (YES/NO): NO